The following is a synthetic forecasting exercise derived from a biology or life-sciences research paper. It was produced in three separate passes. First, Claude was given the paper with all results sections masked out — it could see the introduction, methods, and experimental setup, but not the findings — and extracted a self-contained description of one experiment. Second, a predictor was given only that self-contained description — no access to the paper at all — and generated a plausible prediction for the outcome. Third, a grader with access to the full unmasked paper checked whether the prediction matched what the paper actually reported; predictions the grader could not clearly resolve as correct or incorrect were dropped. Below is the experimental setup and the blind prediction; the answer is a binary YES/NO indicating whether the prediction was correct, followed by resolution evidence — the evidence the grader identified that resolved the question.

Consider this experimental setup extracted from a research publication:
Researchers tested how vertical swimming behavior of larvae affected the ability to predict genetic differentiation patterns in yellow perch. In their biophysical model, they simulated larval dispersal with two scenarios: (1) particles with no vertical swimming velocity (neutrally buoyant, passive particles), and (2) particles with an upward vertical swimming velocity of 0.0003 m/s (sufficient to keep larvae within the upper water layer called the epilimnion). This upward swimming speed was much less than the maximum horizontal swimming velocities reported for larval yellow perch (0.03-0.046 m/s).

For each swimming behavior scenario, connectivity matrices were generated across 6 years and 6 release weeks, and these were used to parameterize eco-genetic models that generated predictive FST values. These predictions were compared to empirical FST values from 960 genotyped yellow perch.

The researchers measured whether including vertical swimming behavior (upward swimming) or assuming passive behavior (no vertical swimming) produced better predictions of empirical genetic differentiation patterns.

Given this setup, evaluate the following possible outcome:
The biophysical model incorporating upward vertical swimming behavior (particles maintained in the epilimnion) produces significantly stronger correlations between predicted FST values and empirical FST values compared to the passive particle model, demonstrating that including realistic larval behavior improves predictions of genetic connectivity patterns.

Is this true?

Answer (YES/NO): NO